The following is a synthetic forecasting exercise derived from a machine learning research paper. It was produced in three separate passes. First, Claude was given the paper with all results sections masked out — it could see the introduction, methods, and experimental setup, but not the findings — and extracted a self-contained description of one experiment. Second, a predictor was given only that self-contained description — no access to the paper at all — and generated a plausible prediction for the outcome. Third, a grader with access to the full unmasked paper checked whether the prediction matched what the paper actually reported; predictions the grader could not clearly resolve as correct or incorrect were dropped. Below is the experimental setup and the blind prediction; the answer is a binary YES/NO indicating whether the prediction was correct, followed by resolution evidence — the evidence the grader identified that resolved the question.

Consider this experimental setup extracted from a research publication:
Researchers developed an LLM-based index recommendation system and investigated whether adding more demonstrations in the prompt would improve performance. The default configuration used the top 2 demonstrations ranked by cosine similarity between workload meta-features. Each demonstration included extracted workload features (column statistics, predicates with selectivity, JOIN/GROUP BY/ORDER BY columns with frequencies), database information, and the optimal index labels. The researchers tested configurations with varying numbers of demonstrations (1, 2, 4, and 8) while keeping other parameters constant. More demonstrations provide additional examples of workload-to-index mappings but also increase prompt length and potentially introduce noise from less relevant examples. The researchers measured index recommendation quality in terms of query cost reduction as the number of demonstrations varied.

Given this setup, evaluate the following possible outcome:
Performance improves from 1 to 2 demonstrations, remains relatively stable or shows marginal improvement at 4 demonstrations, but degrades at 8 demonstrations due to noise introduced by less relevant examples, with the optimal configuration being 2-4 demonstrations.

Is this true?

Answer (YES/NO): NO